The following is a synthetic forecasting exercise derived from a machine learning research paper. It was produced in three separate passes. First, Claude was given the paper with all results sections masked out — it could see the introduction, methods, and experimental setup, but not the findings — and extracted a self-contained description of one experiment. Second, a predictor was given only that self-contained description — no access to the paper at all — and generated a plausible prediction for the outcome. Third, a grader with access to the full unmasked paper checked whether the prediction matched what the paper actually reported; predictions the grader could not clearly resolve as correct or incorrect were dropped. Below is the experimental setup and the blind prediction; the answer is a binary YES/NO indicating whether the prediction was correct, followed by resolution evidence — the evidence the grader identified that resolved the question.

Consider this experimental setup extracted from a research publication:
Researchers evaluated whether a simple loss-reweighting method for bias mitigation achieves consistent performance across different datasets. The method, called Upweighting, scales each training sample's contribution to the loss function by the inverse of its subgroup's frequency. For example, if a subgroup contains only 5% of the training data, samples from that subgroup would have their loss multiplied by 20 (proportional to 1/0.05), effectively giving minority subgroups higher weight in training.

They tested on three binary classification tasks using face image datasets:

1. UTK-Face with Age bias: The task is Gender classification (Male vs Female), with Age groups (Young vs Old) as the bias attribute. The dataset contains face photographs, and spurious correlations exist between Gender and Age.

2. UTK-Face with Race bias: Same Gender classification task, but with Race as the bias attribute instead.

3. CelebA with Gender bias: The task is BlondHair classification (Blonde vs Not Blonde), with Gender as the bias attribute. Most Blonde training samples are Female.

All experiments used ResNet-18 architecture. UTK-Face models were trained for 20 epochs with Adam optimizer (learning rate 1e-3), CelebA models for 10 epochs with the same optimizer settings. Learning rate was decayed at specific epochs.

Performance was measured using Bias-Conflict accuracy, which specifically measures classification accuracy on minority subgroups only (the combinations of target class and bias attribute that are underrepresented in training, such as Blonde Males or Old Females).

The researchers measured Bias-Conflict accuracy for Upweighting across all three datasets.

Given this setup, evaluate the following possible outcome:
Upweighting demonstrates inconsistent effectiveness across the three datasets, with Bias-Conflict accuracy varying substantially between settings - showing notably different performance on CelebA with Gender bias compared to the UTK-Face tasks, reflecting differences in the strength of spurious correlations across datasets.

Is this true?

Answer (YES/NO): YES